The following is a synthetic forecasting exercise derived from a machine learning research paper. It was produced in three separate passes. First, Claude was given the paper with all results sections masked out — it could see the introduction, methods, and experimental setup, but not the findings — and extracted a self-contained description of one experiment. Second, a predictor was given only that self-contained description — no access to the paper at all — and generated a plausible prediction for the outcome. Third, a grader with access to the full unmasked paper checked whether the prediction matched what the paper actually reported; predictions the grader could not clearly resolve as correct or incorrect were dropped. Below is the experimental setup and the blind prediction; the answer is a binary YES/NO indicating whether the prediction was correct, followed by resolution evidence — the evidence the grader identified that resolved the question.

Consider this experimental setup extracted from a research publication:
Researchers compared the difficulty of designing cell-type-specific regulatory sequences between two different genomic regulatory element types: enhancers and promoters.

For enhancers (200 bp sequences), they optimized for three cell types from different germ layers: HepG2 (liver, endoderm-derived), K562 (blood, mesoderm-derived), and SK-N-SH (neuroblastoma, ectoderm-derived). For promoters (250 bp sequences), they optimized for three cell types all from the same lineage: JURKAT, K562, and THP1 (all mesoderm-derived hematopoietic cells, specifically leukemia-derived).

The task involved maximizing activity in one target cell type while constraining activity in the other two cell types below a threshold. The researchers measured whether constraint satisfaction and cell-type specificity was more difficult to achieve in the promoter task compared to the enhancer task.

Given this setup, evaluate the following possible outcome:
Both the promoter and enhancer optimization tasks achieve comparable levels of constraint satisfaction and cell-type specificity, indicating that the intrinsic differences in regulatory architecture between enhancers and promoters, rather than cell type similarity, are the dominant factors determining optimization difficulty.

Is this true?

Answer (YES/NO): NO